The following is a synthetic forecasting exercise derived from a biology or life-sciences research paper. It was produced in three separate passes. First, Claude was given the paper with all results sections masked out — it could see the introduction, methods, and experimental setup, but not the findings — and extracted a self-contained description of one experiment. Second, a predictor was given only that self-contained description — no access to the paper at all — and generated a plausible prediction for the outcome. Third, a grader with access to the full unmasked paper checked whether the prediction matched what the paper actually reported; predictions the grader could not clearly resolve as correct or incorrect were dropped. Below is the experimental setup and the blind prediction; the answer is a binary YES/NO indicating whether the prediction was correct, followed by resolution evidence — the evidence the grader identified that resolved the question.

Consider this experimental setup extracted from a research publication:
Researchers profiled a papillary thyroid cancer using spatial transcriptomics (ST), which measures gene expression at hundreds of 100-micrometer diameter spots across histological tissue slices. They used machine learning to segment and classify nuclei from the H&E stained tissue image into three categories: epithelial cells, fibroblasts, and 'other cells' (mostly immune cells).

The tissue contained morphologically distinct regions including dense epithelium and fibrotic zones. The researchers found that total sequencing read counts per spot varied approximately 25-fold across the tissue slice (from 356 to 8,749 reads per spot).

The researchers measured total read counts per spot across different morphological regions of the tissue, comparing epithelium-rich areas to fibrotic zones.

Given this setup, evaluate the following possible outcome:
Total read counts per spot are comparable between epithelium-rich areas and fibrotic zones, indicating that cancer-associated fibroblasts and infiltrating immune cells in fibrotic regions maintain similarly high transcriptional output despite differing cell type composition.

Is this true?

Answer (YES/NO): NO